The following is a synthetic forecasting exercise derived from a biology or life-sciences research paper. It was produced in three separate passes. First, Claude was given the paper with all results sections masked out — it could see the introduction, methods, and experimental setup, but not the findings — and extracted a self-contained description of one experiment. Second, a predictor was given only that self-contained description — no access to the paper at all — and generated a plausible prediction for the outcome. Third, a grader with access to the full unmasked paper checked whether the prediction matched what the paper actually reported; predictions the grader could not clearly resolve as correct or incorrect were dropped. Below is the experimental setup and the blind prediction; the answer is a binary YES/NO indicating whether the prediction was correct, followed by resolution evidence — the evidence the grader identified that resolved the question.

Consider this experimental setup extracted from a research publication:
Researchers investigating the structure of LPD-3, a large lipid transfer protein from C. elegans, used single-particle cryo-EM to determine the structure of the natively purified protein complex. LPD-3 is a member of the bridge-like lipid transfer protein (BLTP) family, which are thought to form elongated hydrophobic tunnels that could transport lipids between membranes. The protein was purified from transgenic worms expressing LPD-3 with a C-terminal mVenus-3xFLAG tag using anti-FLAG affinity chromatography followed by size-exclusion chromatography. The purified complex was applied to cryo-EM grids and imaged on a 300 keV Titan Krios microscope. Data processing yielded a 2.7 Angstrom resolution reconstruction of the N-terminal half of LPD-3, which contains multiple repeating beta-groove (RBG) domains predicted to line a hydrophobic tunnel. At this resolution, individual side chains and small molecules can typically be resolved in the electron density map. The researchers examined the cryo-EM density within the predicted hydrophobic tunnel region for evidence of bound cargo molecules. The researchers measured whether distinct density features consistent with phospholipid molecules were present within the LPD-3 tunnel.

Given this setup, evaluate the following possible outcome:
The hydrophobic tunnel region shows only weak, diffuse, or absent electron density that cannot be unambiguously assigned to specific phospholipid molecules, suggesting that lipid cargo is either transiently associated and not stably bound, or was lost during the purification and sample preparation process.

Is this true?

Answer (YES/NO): NO